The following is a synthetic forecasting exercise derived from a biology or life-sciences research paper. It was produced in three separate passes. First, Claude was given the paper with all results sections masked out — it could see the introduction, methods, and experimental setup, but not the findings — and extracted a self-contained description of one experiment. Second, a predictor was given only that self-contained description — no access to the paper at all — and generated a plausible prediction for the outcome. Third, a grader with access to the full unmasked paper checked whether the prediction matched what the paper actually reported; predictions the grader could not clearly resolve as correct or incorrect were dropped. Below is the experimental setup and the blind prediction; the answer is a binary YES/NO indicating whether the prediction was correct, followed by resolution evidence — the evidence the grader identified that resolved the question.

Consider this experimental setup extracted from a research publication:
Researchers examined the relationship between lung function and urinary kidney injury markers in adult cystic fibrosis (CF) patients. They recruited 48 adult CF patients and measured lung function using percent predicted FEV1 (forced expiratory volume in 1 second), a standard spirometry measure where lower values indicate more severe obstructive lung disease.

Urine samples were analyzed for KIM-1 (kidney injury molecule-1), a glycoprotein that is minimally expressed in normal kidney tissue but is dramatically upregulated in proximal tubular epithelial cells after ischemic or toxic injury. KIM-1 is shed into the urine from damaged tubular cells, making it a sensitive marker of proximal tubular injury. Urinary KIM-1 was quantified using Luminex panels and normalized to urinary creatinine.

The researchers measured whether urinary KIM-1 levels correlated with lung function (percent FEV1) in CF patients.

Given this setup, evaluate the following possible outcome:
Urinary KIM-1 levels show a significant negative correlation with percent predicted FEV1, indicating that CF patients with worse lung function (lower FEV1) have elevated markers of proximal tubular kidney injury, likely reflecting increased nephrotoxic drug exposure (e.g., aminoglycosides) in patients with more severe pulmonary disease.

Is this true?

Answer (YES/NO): NO